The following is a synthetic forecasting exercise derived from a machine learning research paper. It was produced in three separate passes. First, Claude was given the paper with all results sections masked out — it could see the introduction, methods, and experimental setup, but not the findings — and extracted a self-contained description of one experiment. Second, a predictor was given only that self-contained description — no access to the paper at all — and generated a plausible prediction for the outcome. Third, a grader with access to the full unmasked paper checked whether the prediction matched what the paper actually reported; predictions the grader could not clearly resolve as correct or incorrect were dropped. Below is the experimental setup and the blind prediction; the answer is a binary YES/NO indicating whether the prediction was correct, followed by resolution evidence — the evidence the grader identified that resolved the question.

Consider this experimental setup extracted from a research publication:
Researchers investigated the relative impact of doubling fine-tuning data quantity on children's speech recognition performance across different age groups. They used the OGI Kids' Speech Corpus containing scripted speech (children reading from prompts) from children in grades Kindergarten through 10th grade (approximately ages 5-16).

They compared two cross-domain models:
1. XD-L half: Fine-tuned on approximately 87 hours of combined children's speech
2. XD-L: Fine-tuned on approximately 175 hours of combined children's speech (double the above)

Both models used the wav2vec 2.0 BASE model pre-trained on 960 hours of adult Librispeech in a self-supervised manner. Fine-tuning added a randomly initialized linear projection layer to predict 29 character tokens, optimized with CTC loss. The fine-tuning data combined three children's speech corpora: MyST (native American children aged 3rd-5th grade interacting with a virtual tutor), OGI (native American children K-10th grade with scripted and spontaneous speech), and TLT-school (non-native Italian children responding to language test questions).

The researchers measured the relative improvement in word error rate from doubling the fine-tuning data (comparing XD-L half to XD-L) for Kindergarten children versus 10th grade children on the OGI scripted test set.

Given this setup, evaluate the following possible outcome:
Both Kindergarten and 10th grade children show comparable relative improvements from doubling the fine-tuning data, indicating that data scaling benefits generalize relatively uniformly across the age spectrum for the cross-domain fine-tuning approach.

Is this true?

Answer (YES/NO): NO